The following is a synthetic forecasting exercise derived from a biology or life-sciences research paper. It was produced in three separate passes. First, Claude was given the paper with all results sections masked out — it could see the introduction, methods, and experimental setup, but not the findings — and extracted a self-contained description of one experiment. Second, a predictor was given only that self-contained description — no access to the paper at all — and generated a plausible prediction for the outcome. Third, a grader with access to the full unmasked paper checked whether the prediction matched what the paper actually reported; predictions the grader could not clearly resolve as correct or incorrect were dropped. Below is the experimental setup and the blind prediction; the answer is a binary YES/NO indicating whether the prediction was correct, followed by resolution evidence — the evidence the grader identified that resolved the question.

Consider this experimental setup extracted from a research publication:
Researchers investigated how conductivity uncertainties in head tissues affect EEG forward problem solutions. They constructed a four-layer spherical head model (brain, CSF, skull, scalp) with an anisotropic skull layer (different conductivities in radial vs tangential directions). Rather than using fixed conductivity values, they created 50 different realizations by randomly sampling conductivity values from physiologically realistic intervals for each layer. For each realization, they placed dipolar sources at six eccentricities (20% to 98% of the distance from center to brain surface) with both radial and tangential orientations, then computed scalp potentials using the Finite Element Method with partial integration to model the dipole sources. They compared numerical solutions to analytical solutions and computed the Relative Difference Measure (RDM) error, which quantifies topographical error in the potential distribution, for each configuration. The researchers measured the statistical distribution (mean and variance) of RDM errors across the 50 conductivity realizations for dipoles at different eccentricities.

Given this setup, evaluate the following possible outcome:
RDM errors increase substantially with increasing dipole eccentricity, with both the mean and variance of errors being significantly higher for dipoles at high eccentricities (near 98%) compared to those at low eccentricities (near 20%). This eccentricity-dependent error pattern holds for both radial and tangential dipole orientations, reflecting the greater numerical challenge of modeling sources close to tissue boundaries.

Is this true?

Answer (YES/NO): NO